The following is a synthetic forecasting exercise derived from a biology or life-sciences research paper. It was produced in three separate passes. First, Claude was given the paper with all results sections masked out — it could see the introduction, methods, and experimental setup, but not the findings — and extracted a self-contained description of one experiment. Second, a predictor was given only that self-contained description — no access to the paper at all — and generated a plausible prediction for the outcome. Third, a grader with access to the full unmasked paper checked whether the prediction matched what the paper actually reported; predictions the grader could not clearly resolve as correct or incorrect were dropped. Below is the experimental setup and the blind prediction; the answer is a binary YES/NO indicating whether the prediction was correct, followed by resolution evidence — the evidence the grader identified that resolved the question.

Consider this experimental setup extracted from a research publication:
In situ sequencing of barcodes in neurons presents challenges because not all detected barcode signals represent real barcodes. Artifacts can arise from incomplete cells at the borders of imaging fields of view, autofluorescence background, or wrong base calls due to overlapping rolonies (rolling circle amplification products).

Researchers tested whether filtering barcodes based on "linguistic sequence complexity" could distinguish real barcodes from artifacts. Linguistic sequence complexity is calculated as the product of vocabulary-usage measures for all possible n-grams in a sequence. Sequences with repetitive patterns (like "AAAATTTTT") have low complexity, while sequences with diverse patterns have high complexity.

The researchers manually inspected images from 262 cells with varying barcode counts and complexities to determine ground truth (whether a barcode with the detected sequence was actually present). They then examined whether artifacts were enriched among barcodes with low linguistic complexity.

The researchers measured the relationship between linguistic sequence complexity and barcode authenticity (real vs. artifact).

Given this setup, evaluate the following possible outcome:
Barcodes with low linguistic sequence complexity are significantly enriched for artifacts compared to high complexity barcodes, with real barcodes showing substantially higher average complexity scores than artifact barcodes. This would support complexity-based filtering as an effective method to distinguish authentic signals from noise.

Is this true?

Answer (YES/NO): YES